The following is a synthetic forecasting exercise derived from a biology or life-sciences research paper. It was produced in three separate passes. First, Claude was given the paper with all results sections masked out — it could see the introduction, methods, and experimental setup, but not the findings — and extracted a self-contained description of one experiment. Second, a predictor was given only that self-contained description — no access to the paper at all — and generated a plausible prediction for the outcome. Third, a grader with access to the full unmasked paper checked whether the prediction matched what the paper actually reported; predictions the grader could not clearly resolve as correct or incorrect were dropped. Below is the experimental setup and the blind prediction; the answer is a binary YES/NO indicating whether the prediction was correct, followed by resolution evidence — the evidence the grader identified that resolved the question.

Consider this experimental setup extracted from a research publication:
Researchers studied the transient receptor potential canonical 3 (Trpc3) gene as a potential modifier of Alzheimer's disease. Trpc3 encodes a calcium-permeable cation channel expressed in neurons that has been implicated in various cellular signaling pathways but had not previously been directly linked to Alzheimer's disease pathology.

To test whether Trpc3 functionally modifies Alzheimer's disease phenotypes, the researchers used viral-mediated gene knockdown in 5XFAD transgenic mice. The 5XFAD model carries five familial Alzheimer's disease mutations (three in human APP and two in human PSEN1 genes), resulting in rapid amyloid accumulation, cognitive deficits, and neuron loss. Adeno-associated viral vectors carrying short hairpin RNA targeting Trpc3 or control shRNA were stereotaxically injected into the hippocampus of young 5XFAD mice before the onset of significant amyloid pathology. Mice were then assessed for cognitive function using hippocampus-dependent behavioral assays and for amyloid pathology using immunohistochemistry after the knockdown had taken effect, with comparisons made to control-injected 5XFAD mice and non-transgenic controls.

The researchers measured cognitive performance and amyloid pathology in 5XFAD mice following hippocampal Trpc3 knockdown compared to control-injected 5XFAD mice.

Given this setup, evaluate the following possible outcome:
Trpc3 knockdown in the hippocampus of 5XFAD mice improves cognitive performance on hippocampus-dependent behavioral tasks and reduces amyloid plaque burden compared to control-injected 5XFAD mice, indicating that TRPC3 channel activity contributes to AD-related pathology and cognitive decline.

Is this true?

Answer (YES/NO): YES